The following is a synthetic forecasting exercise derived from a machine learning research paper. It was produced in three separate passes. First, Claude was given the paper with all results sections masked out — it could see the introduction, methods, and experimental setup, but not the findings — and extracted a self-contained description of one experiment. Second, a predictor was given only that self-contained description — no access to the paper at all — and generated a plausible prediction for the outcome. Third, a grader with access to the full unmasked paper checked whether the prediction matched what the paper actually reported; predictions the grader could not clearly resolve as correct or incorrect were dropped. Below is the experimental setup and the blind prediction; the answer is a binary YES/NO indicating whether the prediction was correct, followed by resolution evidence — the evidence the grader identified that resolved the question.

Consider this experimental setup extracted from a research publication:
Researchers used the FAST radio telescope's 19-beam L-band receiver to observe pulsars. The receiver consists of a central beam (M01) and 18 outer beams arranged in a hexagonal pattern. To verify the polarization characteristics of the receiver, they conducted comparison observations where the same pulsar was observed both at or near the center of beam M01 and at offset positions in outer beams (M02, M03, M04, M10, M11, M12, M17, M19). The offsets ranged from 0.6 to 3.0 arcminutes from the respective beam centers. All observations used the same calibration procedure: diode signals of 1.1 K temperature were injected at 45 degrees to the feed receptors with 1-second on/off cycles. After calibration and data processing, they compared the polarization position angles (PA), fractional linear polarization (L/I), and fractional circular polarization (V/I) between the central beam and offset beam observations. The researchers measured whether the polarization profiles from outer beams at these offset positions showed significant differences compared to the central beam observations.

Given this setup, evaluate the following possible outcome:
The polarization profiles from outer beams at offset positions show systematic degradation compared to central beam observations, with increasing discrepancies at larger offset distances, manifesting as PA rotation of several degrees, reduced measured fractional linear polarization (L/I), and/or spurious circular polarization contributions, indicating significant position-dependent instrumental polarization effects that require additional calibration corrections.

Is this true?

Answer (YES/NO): NO